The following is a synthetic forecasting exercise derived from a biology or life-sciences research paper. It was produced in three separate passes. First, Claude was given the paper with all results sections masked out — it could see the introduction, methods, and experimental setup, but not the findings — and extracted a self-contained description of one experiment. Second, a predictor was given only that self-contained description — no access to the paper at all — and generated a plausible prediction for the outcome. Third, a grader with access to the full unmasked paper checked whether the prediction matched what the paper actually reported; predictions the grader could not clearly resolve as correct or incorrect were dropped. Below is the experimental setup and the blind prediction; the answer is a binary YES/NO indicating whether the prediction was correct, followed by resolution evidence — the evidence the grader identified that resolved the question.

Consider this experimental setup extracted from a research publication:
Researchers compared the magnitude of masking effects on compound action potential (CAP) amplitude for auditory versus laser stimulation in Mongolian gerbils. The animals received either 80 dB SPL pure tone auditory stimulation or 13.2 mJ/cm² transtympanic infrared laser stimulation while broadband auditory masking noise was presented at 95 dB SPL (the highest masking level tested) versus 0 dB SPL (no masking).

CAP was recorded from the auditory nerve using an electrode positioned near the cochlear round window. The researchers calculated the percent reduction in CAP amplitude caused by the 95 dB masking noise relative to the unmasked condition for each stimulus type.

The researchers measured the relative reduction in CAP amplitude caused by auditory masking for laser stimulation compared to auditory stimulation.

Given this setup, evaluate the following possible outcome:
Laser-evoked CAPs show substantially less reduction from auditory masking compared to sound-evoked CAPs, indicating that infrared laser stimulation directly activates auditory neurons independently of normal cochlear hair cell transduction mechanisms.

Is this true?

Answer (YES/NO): NO